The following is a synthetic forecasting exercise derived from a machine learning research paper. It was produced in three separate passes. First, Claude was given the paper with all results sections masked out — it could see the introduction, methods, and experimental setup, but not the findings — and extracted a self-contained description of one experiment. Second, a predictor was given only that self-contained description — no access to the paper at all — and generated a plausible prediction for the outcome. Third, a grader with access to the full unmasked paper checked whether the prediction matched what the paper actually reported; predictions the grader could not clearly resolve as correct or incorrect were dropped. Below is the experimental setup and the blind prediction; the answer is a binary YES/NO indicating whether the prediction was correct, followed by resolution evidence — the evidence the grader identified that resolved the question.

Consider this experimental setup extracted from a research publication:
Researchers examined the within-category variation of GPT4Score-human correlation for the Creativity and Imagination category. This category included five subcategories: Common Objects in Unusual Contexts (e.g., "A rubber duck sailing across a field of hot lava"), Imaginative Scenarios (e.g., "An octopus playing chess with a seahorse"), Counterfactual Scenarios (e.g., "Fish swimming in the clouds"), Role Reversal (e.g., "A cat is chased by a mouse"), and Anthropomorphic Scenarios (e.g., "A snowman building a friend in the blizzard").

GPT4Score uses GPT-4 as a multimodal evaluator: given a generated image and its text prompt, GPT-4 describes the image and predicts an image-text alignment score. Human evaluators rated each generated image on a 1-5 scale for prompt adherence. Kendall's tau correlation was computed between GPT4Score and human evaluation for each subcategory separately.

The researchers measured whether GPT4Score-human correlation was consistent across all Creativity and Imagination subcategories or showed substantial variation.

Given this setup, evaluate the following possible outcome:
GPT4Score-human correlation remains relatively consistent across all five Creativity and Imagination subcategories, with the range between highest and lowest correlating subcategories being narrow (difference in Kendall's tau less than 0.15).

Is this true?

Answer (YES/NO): NO